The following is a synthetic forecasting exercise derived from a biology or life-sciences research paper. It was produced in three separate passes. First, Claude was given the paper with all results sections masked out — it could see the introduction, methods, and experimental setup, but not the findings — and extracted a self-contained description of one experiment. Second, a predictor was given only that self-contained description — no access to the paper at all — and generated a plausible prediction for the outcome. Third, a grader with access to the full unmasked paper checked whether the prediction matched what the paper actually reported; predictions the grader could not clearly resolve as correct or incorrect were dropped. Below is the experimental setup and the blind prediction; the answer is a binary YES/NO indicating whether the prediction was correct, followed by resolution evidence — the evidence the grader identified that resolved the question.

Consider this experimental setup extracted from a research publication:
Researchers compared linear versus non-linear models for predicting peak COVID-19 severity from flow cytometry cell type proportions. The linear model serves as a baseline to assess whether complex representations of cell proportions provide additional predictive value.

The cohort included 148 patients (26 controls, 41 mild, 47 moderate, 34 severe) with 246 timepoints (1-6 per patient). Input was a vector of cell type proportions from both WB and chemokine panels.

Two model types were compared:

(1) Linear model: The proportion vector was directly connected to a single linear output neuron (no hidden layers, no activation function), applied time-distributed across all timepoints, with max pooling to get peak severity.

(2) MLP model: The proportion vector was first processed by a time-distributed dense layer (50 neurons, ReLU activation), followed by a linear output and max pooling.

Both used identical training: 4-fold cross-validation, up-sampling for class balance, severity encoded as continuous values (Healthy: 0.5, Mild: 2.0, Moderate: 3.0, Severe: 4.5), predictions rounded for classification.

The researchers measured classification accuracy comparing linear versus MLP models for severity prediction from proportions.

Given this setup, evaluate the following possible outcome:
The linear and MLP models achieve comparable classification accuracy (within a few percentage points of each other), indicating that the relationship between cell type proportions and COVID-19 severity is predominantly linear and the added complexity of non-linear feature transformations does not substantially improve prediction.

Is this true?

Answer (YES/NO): NO